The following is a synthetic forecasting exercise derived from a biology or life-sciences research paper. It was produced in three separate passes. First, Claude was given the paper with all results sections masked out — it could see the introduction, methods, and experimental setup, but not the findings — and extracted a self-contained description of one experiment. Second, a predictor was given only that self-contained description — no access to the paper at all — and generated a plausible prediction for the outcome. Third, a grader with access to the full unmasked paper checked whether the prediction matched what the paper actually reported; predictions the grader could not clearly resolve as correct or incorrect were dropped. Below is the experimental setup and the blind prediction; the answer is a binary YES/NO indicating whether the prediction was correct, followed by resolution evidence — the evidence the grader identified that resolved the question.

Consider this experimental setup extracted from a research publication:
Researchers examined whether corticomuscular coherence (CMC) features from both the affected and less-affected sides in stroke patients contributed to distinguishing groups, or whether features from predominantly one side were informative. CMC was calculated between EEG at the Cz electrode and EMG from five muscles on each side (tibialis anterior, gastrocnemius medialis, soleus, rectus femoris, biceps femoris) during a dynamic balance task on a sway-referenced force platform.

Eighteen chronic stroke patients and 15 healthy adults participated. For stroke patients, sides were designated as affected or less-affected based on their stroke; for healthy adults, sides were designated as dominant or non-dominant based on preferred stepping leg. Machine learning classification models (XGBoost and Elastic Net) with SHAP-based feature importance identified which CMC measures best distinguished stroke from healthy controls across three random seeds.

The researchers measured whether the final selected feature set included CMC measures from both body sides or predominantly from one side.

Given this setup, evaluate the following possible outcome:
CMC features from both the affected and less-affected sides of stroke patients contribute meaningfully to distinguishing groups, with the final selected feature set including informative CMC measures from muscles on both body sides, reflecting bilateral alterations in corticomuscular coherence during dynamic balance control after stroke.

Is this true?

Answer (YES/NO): YES